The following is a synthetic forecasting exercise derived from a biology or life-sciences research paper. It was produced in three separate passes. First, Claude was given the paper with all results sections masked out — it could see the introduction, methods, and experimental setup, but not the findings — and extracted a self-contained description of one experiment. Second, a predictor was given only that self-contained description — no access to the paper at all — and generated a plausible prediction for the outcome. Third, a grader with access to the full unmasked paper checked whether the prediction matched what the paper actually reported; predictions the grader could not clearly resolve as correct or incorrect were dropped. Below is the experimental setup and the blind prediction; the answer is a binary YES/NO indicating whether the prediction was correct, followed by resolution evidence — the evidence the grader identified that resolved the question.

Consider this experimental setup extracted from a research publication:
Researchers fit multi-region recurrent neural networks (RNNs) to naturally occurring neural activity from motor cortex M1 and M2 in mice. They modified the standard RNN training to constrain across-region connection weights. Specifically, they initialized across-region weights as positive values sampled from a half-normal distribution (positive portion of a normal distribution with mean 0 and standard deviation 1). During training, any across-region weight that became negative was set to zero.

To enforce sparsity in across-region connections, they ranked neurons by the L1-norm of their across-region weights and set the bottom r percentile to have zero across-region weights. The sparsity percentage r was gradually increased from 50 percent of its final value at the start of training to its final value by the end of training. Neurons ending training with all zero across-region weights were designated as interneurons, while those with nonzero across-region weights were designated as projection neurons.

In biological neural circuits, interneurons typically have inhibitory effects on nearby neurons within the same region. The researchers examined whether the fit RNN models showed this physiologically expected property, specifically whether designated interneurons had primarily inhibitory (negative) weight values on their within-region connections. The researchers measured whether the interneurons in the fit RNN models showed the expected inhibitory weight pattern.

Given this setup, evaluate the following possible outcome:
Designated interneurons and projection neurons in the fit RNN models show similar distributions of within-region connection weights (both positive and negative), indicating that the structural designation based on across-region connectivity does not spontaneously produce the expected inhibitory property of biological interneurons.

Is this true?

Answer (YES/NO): NO